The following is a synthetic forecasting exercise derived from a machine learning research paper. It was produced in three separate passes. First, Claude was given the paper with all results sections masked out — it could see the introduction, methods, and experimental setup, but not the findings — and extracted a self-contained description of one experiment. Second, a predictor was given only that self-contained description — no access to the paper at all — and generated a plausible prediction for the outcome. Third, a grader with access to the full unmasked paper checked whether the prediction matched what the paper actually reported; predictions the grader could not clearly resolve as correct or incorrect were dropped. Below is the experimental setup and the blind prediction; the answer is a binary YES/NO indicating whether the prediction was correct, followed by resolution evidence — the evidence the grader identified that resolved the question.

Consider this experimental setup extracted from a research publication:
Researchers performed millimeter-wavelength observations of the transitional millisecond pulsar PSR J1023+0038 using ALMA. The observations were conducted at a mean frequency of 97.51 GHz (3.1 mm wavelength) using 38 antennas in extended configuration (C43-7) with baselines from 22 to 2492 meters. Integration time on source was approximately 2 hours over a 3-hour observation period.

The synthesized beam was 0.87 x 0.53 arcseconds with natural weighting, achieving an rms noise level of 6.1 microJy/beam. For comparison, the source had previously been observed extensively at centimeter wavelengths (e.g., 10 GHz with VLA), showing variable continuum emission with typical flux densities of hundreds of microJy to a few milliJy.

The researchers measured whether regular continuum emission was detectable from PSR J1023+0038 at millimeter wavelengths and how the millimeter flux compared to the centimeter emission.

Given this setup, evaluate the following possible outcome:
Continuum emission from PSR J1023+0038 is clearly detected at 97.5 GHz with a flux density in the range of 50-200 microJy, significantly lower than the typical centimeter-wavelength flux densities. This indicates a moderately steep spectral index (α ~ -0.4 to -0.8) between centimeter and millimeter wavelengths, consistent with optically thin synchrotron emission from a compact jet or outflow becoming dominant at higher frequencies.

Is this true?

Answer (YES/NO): NO